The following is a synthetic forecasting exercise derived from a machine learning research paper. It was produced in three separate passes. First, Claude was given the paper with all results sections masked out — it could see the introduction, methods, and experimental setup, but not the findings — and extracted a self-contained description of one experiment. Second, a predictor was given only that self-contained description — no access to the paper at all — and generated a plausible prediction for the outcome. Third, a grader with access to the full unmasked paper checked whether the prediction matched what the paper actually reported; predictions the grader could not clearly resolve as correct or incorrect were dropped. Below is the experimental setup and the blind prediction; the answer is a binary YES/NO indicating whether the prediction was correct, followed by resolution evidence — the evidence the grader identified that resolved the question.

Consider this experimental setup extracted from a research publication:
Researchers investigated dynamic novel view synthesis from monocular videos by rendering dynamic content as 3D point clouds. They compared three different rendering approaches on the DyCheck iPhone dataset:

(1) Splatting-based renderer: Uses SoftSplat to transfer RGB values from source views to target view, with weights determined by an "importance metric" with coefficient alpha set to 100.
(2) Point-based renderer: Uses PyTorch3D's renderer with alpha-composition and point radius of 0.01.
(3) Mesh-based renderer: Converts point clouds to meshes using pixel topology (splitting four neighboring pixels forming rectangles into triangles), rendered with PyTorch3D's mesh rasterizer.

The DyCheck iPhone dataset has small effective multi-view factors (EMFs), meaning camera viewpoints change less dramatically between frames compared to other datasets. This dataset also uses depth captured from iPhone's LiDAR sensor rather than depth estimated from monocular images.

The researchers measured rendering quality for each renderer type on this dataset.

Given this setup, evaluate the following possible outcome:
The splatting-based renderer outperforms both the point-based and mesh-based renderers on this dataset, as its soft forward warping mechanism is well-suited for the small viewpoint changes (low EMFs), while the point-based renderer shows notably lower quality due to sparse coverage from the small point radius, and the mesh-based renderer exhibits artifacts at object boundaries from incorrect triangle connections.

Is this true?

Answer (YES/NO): NO